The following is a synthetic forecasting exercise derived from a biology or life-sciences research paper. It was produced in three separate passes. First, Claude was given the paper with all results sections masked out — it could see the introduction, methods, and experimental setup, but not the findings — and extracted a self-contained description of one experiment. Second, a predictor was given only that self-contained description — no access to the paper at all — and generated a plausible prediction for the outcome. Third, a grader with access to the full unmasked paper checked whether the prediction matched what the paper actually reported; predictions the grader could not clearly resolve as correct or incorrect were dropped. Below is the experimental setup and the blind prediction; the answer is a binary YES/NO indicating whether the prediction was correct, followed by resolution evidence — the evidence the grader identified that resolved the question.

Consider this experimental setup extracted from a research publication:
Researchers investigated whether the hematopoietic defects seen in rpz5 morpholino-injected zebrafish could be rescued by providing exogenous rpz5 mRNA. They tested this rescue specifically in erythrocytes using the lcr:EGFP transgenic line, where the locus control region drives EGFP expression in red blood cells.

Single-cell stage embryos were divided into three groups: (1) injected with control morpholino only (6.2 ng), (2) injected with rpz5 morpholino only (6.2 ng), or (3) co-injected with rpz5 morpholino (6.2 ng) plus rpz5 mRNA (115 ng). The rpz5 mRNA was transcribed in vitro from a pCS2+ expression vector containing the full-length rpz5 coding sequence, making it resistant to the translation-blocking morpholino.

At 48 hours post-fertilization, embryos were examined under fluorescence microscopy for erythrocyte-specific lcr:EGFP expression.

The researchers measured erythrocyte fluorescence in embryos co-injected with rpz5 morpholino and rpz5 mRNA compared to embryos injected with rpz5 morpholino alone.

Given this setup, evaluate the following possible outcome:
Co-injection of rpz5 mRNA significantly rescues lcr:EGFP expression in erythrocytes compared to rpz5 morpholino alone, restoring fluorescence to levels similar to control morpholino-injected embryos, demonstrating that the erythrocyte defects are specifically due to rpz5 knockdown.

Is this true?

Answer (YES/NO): NO